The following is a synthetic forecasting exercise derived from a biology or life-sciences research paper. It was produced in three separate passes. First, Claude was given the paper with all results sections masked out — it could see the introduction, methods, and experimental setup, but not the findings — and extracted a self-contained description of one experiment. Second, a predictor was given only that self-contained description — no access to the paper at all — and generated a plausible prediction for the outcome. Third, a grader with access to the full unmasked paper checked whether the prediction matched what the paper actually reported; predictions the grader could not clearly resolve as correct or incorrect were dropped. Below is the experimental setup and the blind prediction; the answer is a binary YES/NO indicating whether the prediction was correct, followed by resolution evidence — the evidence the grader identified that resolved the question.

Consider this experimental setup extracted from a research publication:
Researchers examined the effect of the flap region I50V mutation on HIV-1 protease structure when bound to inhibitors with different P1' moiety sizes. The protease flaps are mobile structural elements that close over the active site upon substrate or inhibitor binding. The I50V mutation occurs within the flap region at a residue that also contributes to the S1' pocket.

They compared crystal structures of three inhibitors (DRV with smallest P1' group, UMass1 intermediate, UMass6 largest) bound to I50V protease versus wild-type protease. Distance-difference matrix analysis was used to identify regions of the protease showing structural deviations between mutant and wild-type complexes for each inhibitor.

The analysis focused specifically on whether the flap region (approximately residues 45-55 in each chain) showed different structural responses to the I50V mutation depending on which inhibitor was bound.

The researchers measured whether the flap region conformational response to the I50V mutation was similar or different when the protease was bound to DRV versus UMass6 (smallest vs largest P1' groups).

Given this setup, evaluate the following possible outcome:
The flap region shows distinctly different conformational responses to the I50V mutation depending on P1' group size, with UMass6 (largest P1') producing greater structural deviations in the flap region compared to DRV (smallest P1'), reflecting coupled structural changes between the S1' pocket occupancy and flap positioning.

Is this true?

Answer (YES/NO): YES